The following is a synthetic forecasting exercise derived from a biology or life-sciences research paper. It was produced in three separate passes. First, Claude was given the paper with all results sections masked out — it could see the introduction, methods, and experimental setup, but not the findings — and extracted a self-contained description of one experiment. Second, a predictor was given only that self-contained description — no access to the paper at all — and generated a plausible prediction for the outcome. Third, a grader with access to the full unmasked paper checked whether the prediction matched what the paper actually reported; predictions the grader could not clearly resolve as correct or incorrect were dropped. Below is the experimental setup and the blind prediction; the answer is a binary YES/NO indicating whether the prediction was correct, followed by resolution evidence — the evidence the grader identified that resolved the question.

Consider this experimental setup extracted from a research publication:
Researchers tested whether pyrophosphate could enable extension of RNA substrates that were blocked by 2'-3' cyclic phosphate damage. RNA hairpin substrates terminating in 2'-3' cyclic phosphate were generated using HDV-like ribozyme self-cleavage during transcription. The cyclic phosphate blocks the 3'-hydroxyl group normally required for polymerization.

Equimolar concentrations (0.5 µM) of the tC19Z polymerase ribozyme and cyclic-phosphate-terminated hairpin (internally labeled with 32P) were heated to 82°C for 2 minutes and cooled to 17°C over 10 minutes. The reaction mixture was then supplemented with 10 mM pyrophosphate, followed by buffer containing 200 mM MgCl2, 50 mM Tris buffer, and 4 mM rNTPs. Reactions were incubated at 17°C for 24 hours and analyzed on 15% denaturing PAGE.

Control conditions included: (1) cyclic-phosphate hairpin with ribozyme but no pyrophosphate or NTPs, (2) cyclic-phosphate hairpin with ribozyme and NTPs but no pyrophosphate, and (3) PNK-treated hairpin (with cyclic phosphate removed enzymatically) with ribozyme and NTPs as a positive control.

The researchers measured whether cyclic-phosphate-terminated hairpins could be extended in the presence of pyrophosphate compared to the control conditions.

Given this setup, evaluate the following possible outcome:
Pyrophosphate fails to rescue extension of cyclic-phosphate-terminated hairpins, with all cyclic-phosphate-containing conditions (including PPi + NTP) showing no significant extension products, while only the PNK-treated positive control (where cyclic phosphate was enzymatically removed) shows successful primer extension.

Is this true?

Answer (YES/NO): NO